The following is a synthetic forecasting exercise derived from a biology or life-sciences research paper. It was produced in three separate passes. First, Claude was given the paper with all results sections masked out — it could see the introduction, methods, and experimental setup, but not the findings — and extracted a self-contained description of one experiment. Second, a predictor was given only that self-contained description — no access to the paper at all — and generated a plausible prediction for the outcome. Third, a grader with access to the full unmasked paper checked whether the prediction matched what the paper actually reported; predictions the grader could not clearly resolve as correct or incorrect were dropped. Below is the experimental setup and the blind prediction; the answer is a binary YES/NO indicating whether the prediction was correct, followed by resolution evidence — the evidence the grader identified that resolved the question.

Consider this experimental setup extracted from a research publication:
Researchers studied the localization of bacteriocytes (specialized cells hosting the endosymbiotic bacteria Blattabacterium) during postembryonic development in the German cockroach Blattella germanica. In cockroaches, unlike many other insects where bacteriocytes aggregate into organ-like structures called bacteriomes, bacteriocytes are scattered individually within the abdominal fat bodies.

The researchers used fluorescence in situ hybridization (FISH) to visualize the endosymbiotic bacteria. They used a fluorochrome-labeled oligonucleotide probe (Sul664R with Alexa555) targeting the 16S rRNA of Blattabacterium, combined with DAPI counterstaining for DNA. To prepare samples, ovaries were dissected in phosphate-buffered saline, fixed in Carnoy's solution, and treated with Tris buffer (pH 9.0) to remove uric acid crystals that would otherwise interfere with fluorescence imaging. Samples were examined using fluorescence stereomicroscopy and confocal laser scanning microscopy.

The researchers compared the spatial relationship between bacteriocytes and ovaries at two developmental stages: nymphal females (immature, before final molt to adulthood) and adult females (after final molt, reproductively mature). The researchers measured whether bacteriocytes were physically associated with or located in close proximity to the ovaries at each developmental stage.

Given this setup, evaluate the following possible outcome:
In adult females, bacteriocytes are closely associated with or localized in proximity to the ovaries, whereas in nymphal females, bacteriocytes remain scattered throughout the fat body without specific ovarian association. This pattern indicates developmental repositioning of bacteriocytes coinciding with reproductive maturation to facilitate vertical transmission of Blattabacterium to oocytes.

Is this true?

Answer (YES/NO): NO